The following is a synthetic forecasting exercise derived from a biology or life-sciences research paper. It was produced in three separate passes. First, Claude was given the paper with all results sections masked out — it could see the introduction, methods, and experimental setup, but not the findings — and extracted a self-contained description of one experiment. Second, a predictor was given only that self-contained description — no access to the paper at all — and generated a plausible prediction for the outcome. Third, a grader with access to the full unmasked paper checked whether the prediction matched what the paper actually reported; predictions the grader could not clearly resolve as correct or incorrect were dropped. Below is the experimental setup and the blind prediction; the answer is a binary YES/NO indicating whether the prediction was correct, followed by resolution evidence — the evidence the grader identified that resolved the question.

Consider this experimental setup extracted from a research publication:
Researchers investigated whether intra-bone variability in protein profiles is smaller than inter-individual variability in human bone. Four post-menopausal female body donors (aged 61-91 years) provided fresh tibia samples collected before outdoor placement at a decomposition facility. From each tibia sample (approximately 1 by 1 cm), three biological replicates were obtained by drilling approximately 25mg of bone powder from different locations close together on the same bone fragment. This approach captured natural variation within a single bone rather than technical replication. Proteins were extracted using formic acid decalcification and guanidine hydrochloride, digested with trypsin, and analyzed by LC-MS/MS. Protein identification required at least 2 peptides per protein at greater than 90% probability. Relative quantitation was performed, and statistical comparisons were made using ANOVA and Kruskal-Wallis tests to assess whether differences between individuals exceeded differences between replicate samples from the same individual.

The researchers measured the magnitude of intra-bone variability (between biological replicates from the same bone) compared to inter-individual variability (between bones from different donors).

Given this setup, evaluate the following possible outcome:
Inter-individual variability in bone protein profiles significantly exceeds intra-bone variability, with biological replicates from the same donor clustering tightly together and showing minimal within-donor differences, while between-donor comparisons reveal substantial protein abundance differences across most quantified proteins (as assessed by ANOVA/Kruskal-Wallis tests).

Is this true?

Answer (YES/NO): NO